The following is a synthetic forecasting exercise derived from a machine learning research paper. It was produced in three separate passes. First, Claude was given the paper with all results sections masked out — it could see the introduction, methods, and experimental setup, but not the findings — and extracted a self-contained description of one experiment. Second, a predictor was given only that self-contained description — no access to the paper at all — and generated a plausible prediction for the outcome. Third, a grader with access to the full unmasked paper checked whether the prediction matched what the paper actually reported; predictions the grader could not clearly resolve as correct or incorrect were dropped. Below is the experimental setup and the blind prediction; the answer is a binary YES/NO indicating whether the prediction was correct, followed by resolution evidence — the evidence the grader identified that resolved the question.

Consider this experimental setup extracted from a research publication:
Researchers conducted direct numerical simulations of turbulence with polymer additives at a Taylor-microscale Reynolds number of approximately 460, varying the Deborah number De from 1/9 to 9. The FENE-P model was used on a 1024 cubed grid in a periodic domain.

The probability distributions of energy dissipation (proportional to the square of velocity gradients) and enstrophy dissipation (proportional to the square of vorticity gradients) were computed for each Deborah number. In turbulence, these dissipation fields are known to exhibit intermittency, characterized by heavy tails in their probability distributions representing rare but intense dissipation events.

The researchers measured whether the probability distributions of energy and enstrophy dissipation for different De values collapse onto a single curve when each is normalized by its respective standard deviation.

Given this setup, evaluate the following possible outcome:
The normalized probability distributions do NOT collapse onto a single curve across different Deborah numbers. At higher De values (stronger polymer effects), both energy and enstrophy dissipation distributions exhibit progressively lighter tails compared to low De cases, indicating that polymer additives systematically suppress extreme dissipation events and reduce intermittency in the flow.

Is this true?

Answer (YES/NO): NO